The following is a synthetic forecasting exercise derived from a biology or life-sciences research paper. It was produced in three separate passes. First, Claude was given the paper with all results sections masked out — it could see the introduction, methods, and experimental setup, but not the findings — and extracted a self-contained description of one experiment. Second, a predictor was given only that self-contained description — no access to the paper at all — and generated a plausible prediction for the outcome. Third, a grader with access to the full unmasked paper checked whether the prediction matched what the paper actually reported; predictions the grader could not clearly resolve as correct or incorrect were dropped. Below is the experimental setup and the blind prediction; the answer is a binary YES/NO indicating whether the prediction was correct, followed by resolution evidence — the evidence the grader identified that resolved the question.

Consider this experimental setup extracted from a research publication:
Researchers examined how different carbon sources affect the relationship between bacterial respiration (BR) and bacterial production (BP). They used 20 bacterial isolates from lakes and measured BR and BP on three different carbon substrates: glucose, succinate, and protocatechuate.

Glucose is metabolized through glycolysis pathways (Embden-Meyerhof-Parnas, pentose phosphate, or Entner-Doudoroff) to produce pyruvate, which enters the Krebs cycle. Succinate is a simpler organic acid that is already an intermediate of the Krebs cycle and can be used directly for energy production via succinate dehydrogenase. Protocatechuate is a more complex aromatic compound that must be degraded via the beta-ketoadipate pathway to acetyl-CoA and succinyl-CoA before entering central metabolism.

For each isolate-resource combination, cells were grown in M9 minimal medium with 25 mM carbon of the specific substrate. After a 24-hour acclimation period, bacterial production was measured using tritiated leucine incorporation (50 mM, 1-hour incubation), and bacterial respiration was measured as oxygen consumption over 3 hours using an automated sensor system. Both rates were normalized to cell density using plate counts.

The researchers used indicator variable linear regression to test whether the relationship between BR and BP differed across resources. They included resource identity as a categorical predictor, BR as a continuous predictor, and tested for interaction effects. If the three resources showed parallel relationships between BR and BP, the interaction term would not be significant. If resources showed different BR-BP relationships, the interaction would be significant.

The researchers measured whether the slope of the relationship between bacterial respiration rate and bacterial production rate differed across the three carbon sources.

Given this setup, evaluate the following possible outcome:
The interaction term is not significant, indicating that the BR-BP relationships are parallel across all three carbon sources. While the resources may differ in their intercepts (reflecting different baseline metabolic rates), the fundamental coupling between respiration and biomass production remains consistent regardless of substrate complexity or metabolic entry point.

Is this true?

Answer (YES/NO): YES